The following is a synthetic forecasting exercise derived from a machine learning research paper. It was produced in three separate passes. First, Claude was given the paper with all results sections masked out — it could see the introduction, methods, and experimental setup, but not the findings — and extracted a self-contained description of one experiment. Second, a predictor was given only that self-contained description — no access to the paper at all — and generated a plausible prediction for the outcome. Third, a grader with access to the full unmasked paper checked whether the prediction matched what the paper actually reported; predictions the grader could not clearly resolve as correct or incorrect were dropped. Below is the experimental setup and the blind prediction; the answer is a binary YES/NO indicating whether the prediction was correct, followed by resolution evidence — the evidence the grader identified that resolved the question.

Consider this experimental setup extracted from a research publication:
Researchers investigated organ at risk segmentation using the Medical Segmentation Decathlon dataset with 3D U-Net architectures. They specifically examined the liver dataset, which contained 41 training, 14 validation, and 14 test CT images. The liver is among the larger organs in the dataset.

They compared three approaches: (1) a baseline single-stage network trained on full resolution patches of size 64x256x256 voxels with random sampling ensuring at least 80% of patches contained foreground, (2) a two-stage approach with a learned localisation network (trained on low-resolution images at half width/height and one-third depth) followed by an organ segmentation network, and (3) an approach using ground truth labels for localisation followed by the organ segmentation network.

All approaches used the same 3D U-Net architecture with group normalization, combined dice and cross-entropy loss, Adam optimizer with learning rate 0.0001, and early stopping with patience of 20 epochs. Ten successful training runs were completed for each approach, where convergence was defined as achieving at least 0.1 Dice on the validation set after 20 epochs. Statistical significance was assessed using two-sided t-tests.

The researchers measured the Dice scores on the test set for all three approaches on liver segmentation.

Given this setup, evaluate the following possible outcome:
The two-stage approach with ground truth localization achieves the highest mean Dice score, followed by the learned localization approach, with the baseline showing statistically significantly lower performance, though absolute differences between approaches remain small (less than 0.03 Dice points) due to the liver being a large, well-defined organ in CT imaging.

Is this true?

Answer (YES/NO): NO